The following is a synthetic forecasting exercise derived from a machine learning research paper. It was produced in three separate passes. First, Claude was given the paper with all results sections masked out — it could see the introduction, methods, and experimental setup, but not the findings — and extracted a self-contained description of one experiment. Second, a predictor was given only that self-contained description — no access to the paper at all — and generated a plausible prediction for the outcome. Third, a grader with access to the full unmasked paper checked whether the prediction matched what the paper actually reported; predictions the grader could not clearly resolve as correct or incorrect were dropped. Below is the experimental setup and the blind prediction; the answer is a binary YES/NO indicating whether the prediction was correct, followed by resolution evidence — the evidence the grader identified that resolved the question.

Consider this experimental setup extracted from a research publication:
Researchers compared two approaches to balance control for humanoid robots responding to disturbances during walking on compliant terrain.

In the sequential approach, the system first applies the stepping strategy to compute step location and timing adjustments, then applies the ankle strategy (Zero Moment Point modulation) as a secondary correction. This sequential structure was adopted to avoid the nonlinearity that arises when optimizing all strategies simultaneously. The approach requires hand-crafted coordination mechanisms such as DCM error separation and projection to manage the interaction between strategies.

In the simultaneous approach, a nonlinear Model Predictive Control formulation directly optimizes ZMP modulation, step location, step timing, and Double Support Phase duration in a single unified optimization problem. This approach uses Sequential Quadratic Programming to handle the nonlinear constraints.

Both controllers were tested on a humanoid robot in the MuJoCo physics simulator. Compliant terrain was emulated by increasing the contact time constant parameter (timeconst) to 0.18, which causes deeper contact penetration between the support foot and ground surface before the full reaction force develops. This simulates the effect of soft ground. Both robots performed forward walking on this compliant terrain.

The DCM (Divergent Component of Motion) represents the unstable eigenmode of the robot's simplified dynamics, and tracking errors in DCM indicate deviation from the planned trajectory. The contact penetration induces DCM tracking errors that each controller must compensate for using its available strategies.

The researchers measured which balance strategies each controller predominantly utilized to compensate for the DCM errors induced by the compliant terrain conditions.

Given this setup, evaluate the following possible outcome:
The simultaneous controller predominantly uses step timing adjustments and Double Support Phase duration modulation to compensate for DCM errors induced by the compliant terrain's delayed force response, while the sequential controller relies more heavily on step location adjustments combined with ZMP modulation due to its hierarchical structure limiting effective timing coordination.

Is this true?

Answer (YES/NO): NO